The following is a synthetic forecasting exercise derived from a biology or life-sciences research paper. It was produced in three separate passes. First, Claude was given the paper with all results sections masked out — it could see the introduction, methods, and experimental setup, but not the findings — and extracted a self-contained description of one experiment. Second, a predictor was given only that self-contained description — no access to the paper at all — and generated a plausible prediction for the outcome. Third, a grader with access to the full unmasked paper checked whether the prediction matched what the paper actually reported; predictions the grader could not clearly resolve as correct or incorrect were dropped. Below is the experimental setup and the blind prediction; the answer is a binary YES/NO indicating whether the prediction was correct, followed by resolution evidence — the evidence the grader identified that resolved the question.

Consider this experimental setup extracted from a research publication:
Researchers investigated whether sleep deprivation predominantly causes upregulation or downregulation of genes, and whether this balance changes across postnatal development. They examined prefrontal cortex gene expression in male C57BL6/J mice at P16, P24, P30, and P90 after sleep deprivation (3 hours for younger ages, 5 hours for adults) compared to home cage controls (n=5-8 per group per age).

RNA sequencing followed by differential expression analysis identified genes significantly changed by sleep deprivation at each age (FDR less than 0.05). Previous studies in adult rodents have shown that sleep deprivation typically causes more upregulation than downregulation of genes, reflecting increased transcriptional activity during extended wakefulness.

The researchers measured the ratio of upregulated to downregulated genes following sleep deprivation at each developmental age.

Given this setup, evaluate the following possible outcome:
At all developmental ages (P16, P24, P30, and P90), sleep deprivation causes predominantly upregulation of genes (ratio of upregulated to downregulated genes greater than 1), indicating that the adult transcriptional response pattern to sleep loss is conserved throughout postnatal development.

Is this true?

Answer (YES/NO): NO